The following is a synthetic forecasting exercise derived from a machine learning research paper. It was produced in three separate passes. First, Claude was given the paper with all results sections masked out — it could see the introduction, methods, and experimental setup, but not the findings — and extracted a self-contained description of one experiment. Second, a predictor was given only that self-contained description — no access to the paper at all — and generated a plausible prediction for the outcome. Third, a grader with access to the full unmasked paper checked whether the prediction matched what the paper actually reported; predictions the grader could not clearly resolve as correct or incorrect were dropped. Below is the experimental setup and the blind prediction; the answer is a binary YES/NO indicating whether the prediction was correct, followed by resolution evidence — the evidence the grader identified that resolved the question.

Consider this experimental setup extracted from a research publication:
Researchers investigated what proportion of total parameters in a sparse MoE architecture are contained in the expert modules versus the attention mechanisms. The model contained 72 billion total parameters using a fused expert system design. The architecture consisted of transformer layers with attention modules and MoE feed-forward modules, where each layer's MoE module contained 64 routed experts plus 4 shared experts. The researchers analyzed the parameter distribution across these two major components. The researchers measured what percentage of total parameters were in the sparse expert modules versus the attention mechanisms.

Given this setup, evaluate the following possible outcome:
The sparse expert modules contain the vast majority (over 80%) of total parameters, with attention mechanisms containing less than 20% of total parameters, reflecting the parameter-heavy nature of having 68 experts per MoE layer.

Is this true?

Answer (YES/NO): YES